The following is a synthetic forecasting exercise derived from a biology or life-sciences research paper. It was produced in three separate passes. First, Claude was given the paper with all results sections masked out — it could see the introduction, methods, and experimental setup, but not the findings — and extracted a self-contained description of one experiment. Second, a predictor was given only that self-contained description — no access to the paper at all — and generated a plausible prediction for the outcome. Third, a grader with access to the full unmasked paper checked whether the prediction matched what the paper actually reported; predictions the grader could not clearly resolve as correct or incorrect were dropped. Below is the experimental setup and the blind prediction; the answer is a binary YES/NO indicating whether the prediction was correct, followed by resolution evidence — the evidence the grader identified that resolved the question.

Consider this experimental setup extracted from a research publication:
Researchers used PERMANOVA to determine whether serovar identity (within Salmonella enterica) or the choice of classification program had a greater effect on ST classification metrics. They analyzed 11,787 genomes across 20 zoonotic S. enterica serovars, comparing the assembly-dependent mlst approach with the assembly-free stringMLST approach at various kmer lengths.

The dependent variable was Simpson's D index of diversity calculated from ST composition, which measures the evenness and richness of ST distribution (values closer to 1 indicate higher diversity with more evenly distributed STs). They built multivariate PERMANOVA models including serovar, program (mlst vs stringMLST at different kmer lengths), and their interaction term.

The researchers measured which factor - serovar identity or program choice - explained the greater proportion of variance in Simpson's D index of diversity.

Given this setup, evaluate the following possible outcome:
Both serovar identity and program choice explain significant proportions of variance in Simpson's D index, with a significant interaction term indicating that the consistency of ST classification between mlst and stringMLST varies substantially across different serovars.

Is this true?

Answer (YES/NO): NO